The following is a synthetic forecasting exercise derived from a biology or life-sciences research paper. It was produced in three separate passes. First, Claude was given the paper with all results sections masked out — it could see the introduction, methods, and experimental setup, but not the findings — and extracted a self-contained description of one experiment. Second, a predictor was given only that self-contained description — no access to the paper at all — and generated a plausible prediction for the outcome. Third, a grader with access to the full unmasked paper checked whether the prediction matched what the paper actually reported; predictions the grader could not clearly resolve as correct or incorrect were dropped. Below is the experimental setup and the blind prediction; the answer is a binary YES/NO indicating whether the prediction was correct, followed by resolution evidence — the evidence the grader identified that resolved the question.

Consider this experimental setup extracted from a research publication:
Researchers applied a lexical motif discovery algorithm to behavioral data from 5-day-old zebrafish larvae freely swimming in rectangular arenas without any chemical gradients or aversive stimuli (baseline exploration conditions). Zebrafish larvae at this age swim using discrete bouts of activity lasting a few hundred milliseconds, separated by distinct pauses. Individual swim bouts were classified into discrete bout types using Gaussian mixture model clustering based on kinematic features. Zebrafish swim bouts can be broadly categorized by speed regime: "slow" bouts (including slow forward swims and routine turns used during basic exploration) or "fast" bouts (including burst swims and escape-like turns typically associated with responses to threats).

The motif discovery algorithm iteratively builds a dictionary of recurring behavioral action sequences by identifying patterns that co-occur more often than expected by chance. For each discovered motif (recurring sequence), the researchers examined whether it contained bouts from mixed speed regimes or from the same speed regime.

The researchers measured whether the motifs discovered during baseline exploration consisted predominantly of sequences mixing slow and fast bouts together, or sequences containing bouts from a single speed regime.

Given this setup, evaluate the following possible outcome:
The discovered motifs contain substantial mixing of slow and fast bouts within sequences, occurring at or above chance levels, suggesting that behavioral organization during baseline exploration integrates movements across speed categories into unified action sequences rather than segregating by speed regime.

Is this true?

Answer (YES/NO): NO